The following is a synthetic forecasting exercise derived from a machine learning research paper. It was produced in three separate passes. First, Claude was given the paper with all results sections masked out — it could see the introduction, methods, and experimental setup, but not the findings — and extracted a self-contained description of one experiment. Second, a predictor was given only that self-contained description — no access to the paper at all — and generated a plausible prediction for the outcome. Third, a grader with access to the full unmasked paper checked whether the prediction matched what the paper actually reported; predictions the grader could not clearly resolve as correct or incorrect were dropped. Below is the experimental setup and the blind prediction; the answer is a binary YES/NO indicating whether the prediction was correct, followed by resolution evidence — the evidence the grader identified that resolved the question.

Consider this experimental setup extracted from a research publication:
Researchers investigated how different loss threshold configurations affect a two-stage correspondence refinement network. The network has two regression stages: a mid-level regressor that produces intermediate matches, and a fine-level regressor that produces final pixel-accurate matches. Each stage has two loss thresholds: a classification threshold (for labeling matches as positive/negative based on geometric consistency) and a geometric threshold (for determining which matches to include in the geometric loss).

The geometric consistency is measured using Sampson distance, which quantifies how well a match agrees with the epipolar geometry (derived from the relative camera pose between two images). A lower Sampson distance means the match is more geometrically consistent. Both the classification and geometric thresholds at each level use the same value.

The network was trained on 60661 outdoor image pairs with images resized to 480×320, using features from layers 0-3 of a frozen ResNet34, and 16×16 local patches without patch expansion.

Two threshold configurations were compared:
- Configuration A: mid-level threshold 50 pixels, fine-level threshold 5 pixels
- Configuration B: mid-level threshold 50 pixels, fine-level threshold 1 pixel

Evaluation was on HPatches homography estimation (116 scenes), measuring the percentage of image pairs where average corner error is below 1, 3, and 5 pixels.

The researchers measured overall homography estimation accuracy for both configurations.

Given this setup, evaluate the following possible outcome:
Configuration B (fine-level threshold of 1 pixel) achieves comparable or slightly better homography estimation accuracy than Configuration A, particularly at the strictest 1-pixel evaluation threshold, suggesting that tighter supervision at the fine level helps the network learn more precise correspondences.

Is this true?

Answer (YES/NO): NO